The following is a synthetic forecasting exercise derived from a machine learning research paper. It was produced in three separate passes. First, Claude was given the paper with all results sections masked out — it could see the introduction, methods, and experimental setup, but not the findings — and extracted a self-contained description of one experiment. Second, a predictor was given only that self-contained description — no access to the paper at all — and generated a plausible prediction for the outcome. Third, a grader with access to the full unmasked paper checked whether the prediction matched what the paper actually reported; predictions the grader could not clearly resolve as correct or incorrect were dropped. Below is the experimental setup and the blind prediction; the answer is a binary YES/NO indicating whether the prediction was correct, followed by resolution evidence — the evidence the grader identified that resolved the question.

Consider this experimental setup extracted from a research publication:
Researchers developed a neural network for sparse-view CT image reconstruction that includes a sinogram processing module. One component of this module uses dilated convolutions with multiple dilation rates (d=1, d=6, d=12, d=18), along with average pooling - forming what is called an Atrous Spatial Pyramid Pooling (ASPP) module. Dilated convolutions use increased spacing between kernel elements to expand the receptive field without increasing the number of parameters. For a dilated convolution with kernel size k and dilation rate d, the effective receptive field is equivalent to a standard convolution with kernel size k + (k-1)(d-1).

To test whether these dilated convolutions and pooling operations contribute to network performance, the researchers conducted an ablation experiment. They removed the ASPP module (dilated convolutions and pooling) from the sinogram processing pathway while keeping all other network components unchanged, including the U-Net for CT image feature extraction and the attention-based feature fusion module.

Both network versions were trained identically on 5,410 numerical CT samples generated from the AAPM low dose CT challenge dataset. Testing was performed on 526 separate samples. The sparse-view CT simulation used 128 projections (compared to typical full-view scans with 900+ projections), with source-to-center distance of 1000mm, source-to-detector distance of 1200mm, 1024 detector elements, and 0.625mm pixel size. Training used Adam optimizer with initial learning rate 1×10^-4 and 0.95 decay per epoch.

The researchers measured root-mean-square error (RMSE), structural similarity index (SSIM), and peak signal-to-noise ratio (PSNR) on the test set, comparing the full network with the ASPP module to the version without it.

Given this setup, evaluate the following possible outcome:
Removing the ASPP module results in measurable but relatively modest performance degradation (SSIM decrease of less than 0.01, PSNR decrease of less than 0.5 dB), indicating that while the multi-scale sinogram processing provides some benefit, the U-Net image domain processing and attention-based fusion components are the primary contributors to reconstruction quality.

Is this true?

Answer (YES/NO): YES